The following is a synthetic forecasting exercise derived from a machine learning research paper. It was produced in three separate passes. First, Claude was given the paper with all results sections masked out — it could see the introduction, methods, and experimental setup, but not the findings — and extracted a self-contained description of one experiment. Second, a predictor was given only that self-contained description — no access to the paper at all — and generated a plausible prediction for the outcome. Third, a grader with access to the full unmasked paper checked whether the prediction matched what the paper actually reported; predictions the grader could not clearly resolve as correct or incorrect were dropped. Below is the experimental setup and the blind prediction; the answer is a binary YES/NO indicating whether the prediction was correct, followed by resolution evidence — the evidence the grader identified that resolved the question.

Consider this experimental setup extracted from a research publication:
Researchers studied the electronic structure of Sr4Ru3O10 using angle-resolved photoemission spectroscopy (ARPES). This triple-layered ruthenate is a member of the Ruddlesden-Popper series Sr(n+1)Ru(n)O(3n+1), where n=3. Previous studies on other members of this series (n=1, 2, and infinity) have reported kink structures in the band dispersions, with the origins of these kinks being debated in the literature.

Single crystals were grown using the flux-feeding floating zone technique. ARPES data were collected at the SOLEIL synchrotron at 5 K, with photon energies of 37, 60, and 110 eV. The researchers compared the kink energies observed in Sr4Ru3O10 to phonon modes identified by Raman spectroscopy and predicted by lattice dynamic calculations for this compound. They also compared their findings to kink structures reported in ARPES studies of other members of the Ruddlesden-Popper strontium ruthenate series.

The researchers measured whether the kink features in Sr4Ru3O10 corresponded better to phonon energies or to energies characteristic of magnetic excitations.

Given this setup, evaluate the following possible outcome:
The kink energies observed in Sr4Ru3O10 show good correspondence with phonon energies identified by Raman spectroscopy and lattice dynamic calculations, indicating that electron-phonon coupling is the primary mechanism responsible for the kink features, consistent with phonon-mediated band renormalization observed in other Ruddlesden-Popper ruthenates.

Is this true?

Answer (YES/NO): YES